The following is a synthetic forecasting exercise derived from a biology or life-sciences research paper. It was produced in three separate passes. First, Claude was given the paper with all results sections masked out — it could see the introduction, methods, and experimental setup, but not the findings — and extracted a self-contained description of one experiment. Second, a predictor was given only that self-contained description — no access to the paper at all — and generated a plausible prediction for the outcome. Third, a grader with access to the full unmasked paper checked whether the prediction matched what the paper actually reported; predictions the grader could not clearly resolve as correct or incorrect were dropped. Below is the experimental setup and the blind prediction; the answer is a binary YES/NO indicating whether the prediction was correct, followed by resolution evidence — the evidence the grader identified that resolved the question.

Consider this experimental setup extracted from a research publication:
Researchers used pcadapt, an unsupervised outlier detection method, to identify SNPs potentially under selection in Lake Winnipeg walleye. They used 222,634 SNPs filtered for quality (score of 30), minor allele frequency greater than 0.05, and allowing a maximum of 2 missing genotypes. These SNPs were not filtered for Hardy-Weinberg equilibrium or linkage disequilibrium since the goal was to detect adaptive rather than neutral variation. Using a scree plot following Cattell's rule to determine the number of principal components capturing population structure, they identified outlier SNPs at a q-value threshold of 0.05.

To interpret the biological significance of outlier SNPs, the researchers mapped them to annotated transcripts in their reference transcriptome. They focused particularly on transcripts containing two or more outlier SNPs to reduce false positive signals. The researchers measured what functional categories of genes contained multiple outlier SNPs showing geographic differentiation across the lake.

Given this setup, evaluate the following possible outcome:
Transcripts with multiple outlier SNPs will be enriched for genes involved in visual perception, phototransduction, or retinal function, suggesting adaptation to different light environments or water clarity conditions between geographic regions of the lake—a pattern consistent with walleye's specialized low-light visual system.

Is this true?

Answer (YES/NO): NO